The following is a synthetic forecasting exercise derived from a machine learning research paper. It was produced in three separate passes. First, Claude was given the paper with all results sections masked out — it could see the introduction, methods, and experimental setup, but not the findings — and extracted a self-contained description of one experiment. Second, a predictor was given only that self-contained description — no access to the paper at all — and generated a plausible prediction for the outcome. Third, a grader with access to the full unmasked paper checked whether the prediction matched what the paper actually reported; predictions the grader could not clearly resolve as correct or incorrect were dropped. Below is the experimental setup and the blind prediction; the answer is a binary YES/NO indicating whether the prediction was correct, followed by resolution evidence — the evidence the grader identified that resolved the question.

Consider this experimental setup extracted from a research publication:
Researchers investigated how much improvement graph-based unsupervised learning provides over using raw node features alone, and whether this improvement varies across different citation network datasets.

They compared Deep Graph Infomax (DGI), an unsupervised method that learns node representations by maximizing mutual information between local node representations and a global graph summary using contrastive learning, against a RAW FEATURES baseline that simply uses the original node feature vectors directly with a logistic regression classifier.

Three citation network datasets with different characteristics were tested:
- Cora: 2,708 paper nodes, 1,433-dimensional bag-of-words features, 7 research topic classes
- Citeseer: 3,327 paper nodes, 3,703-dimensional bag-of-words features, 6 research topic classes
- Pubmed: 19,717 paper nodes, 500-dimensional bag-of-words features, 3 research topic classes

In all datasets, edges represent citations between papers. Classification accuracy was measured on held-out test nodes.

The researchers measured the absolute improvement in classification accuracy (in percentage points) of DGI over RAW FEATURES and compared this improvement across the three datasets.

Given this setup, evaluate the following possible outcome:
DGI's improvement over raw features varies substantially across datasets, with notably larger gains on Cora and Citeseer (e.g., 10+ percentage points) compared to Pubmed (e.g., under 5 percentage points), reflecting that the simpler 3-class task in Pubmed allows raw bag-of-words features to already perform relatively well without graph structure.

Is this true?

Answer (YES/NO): NO